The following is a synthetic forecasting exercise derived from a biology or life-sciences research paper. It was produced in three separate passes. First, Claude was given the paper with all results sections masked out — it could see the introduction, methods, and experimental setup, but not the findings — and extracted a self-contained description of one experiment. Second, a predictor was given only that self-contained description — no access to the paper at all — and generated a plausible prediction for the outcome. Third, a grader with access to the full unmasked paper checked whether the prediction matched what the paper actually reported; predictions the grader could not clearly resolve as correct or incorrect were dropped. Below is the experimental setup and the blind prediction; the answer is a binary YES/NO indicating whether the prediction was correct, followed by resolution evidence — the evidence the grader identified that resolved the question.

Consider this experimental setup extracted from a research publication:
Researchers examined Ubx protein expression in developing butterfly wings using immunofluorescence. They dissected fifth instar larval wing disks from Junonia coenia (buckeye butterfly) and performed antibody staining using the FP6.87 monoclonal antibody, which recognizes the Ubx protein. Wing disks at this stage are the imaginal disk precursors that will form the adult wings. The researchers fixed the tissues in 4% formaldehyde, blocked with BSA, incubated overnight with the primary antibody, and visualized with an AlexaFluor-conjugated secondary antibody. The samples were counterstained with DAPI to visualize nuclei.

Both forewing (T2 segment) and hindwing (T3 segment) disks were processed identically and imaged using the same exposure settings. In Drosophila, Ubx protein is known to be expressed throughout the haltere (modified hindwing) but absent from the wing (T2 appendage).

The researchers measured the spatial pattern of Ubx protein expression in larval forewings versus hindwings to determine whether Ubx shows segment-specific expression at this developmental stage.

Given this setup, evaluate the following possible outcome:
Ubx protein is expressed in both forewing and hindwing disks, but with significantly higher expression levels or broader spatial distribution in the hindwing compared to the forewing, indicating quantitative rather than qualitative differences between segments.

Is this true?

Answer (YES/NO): NO